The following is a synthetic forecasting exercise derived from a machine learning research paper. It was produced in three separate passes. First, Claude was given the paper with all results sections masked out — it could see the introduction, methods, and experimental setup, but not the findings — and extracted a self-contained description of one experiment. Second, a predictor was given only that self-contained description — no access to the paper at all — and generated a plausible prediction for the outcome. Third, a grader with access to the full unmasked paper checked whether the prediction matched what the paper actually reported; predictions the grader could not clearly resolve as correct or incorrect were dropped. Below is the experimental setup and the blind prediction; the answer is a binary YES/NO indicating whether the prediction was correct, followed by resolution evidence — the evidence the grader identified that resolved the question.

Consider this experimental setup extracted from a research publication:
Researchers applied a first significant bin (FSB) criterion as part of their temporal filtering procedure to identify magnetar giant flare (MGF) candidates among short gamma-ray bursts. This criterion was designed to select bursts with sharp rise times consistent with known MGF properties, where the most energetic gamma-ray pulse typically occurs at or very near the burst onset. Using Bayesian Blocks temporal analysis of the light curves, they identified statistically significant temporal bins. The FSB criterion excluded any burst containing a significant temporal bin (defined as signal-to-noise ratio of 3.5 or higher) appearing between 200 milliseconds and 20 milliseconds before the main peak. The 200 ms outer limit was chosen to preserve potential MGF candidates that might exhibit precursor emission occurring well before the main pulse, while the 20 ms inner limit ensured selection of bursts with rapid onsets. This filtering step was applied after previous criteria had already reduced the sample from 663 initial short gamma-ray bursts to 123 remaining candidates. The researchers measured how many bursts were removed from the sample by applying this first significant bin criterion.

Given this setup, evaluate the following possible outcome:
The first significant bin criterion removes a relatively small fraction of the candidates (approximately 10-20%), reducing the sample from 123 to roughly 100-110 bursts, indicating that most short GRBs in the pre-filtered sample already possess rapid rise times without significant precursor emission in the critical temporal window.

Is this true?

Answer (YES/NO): NO